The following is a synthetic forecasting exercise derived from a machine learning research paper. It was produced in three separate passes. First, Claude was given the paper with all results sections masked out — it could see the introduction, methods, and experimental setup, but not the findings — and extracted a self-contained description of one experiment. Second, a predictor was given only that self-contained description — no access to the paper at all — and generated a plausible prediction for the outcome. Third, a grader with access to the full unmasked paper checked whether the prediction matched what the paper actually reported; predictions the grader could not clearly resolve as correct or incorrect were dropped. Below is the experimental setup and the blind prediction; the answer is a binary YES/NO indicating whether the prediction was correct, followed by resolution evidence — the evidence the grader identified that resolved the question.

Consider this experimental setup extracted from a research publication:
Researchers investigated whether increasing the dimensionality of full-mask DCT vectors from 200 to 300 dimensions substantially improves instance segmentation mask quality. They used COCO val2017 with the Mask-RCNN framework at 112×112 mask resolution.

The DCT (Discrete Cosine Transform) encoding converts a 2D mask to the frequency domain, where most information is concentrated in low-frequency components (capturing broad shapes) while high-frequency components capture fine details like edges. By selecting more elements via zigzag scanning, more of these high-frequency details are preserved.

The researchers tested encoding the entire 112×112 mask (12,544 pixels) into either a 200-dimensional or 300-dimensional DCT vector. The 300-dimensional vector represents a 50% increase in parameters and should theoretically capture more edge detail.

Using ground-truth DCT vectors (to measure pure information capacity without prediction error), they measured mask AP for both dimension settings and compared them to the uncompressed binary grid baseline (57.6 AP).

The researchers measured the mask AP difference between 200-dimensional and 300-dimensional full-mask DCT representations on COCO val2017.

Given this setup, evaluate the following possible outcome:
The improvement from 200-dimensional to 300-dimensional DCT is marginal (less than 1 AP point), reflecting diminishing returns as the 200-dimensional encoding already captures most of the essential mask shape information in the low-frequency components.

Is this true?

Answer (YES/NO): YES